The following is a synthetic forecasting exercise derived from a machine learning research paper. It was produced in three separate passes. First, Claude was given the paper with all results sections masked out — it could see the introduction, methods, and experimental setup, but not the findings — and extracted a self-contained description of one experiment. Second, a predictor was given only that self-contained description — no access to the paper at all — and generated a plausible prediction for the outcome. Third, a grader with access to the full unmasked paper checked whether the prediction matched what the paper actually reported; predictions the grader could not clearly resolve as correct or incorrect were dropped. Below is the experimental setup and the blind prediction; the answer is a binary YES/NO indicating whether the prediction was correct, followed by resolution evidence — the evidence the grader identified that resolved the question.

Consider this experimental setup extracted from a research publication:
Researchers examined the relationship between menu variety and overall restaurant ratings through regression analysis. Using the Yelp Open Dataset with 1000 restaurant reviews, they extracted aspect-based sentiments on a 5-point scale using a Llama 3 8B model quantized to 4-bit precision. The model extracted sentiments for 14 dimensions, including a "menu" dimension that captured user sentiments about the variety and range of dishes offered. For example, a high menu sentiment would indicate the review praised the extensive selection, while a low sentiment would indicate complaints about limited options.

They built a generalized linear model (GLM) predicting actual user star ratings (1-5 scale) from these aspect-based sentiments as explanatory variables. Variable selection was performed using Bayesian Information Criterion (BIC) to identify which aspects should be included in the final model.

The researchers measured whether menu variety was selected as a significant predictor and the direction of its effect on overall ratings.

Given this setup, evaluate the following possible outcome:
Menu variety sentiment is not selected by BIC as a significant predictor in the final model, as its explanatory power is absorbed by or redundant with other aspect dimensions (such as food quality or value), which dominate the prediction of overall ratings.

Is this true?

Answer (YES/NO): NO